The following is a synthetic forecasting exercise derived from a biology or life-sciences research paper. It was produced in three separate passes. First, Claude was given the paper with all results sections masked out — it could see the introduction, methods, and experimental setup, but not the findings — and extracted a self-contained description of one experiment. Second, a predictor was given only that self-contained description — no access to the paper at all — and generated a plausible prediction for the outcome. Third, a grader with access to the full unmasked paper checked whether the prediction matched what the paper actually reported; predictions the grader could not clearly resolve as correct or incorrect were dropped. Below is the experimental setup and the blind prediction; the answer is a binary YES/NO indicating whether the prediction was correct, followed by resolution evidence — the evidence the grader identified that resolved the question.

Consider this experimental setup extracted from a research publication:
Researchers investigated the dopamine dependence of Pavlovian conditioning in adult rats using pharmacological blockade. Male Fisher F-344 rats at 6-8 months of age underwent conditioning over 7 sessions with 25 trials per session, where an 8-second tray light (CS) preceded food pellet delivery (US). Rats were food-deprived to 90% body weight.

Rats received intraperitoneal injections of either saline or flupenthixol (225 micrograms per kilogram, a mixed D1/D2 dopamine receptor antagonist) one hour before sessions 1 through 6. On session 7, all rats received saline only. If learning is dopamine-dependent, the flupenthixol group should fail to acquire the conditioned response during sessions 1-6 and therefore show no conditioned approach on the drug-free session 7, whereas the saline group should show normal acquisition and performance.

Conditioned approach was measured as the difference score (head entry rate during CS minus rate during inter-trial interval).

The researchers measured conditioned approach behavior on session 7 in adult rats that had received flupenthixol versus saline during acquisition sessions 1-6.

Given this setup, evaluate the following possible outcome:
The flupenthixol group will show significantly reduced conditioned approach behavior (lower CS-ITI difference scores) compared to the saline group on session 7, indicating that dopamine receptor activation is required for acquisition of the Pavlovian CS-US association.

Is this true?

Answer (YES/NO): NO